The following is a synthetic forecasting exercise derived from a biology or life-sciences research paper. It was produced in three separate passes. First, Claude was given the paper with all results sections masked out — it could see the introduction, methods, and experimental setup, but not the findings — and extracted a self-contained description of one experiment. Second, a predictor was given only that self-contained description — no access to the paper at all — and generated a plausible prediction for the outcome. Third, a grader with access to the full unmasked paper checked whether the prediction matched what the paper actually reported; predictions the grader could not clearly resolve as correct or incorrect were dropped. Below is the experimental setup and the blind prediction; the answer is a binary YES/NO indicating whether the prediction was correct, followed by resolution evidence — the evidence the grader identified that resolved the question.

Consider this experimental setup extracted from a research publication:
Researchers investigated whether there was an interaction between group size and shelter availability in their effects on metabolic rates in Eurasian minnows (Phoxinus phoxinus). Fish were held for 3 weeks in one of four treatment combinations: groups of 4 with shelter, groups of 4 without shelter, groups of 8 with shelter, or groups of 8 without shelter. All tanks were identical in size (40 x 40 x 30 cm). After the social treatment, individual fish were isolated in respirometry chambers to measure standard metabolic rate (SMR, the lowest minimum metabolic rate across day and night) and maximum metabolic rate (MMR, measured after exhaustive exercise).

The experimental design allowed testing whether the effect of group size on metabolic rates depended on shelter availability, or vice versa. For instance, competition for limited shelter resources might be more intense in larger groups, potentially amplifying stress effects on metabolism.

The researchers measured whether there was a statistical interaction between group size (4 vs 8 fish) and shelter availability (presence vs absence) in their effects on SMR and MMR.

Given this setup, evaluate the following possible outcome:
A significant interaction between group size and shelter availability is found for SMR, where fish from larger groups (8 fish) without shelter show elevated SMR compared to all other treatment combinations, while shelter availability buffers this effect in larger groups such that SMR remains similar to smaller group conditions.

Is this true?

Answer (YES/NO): NO